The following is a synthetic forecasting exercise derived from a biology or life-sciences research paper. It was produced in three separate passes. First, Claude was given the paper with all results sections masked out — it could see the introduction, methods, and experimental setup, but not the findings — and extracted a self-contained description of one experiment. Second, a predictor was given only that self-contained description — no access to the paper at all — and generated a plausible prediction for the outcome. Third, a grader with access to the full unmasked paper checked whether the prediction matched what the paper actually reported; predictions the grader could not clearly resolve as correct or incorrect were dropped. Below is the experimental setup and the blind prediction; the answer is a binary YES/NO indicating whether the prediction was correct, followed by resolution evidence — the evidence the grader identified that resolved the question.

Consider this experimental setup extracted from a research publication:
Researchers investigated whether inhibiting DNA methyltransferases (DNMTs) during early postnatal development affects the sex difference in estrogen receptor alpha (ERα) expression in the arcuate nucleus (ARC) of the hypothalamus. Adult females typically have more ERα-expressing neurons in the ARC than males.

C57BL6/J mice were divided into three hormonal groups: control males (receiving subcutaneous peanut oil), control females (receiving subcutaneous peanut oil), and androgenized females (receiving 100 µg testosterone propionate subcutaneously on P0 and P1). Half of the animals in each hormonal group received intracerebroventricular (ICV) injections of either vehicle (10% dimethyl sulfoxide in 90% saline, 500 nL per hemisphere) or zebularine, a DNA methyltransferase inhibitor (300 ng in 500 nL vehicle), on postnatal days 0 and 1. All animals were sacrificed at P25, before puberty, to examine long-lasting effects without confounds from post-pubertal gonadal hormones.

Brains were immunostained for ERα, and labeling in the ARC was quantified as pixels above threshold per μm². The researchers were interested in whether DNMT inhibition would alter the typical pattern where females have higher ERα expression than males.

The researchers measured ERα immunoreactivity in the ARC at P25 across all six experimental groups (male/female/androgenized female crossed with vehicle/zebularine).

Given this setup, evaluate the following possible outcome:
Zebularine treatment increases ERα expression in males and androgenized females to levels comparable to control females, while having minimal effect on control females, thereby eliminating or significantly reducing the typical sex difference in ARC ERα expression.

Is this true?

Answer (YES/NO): NO